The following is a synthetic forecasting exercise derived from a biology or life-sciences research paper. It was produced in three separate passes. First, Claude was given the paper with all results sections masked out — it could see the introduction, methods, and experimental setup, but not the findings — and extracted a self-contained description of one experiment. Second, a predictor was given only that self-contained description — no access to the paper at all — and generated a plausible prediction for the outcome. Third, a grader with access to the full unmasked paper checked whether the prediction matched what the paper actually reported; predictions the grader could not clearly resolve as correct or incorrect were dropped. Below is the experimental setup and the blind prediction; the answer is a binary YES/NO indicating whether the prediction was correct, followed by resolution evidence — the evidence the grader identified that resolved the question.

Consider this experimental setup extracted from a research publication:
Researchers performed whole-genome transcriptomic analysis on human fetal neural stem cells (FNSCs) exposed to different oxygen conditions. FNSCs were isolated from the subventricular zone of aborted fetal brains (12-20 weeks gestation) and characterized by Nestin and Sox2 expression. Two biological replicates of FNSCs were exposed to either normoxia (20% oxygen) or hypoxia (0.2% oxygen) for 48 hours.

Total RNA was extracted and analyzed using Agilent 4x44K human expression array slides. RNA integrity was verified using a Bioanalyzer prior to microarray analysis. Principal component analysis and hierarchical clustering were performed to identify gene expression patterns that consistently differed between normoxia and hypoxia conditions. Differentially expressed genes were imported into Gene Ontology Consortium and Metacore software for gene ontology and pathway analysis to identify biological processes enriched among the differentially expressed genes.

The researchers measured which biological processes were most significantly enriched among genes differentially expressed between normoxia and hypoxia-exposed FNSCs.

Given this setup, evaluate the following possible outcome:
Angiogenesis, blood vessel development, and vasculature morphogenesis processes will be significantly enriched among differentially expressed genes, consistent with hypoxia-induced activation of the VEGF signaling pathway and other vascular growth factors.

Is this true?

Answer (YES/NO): NO